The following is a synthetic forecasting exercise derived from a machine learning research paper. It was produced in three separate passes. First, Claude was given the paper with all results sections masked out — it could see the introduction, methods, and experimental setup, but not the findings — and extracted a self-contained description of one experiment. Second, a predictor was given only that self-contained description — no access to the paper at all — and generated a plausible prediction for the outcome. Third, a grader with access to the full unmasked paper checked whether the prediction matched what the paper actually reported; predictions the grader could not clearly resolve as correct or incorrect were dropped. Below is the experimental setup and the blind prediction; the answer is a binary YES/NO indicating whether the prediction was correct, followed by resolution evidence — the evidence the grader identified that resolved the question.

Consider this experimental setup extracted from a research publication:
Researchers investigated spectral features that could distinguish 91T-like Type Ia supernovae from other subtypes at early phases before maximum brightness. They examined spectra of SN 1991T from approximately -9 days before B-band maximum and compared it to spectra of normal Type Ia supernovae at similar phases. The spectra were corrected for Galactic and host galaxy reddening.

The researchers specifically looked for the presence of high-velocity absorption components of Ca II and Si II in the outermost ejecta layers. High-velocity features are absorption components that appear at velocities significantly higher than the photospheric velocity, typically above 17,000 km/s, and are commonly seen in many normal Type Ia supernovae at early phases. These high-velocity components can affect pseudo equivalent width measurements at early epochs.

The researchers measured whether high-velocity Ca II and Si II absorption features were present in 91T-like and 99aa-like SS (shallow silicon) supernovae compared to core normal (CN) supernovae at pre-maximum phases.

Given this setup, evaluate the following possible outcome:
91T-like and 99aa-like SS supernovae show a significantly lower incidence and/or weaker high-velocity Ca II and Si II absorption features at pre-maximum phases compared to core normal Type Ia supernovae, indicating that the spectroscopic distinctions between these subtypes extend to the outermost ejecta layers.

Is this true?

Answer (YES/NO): YES